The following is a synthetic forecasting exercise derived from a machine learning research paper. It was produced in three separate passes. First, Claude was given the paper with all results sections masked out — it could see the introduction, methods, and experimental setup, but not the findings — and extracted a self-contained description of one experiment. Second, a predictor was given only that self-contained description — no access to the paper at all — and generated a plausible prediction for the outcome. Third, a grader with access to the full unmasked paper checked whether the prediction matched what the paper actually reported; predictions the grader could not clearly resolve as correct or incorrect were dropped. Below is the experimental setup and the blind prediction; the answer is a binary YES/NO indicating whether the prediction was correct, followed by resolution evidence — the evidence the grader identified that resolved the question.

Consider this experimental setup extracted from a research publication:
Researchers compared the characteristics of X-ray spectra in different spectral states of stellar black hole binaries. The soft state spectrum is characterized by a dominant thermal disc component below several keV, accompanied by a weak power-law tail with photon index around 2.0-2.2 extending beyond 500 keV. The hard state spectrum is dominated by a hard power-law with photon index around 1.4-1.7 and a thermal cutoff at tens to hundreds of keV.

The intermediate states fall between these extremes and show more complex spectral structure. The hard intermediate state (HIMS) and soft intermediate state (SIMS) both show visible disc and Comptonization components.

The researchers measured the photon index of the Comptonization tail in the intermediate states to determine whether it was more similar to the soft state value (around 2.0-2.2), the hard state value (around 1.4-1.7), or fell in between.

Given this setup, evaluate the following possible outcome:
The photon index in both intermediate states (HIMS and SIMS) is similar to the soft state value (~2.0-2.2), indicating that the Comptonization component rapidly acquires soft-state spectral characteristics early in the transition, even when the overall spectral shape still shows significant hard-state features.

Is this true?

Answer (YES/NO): NO